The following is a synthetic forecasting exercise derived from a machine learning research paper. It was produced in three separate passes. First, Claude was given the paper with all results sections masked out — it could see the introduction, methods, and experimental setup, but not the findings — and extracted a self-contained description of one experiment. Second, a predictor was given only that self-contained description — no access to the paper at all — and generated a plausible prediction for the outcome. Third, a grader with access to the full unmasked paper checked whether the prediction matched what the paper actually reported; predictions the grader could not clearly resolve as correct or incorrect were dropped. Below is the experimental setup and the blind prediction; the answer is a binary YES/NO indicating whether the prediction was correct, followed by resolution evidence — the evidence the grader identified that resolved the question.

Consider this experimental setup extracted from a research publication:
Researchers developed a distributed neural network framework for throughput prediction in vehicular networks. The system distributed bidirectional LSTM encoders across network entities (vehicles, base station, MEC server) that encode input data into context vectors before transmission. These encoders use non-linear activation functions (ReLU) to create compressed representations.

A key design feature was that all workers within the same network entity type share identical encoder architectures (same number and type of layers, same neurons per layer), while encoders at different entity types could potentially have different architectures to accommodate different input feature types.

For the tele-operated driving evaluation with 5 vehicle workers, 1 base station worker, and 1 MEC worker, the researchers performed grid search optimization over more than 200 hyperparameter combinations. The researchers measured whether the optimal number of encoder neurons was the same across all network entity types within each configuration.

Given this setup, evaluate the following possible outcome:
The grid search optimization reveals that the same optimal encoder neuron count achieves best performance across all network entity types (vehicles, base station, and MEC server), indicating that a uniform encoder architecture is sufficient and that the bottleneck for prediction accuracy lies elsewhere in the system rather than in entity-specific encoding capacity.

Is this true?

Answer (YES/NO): YES